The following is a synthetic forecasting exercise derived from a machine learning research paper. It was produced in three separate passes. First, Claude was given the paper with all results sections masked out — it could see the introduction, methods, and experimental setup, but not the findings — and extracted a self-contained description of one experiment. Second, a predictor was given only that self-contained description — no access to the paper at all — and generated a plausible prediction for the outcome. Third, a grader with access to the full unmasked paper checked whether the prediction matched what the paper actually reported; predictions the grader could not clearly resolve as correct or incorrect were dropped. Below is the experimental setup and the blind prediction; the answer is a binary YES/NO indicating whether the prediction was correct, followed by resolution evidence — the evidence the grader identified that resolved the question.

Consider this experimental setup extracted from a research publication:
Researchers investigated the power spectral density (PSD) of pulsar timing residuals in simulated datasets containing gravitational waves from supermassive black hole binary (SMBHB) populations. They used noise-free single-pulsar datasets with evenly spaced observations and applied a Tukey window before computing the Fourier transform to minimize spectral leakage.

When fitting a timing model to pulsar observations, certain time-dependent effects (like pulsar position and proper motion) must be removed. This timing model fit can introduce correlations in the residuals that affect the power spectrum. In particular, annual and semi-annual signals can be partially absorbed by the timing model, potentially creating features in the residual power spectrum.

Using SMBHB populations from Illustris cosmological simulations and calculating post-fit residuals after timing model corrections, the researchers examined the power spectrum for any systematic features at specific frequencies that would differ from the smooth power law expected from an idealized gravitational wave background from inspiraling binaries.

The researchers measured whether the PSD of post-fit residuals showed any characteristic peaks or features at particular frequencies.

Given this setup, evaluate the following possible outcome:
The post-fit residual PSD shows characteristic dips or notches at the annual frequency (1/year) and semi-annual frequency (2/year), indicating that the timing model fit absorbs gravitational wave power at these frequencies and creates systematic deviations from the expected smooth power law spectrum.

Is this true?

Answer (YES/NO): NO